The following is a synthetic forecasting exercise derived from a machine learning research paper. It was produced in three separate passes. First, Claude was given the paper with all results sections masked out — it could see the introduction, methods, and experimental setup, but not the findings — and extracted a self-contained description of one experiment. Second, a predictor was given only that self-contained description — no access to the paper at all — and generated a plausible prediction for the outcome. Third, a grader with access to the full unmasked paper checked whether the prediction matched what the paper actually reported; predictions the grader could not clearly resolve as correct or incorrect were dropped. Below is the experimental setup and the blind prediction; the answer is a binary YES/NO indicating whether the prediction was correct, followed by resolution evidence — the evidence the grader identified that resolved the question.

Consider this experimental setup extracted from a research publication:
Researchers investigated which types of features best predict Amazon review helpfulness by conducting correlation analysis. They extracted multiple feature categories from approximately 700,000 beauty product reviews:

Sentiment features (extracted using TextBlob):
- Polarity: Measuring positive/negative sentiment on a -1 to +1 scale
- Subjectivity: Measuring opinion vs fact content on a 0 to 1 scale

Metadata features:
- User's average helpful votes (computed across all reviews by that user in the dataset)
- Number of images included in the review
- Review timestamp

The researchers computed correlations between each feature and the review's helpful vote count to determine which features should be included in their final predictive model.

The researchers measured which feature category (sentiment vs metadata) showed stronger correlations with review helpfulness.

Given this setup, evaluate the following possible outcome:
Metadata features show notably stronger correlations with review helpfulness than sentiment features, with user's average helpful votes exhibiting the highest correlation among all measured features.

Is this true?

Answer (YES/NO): YES